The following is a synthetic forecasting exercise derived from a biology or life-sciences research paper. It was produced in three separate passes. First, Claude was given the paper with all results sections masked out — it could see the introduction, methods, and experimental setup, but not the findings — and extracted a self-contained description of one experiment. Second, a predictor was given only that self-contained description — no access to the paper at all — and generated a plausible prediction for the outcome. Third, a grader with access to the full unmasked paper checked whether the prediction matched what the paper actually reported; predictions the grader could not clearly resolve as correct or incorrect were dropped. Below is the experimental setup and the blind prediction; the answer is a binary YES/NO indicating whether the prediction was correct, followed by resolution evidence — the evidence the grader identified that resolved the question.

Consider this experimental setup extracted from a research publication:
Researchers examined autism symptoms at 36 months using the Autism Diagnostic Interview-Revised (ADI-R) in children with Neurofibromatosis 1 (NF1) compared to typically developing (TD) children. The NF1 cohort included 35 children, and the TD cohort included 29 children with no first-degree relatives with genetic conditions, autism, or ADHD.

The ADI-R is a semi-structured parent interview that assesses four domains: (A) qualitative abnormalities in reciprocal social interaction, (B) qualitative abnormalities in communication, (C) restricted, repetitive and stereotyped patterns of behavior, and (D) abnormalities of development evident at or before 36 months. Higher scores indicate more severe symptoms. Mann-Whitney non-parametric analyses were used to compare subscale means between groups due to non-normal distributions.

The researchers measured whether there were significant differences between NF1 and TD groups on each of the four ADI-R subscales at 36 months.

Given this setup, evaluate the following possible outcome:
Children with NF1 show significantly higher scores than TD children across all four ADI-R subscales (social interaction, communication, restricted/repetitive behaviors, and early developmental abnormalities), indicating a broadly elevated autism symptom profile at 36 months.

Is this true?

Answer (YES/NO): YES